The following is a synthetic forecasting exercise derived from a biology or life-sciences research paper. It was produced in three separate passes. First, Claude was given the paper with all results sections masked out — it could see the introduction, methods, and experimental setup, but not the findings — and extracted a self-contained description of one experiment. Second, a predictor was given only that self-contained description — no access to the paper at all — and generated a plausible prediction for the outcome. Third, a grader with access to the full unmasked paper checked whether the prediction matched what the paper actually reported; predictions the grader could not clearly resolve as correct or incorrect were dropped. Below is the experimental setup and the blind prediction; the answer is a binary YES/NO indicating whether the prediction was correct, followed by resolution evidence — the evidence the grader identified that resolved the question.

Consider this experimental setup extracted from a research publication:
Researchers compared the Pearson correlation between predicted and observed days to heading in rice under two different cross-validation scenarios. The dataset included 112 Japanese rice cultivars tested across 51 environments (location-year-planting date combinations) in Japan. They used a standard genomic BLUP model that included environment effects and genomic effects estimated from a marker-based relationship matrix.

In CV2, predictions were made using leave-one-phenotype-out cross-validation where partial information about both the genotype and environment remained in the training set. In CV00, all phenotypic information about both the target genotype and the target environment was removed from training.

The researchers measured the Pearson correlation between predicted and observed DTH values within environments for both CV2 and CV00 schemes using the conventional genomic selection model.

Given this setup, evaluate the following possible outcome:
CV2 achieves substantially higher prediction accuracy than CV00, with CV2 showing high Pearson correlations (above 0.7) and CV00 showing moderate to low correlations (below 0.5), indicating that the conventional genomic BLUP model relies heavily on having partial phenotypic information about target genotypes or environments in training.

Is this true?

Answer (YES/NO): NO